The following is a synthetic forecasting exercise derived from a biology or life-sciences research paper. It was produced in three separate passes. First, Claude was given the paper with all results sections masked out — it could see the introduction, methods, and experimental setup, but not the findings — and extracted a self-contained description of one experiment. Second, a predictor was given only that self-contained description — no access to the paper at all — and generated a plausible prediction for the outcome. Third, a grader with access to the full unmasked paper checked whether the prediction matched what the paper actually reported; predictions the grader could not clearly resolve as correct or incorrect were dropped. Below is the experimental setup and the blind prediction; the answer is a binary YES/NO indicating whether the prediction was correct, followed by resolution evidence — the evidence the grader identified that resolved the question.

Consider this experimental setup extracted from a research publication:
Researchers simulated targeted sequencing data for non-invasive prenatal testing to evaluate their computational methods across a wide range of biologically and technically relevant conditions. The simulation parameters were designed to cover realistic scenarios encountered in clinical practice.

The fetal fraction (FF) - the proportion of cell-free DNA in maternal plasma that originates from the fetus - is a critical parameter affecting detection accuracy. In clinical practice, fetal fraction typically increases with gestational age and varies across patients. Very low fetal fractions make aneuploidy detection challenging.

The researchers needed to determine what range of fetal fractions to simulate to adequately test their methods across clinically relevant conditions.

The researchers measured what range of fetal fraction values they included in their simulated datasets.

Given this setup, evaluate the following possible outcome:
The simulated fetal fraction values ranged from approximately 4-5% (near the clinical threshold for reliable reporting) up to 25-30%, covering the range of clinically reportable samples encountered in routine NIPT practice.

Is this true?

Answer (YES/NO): NO